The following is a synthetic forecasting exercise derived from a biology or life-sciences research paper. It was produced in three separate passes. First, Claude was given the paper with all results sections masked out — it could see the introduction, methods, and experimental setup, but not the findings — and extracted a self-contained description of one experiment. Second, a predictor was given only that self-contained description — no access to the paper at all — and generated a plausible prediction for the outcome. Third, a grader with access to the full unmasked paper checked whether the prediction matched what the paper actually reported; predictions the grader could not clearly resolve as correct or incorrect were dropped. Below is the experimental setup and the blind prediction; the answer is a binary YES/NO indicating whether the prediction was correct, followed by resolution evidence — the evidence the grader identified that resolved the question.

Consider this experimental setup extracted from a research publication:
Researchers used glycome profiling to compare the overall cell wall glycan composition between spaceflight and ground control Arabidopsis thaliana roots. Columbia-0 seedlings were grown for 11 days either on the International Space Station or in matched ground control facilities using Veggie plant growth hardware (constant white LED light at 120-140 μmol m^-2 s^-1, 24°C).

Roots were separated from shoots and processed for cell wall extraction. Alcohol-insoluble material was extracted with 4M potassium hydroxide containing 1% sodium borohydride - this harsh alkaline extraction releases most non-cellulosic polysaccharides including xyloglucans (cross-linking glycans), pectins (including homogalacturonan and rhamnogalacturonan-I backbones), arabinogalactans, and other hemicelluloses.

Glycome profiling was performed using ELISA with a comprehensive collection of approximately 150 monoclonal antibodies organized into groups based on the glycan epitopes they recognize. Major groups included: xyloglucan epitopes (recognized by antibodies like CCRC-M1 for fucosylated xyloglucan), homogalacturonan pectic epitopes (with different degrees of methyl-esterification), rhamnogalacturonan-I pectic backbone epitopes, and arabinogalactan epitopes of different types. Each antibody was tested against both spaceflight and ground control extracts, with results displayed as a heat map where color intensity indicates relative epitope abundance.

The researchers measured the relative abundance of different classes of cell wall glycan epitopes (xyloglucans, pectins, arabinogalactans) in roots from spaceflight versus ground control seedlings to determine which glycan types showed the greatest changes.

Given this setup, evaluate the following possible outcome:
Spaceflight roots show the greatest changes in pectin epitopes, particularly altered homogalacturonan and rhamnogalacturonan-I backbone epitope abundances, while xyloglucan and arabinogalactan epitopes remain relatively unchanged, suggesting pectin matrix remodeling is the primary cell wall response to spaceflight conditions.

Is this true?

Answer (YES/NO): NO